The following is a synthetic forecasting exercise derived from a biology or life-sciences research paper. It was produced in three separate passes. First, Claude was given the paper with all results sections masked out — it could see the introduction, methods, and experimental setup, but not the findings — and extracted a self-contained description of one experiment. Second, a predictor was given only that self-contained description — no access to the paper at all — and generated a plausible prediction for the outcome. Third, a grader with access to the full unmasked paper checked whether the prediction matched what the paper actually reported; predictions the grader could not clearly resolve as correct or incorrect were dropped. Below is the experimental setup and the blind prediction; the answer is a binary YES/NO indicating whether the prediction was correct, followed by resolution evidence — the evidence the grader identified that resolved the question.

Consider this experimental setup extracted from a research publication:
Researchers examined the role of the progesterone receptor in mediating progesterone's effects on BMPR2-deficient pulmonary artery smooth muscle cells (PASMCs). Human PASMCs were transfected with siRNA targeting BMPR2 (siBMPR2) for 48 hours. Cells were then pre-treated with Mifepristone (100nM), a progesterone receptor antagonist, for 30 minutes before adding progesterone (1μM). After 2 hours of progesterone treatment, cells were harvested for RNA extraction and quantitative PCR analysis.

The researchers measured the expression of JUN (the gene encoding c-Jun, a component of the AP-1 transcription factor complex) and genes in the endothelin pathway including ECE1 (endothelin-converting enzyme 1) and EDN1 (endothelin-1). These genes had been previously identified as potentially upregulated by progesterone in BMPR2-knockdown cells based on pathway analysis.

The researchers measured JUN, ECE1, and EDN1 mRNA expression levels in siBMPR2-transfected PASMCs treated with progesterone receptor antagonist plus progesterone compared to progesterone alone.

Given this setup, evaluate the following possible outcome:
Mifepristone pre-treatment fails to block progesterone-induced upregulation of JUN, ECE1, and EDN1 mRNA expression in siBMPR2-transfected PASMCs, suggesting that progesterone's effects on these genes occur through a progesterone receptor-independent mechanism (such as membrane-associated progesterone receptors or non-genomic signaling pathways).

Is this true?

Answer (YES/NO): NO